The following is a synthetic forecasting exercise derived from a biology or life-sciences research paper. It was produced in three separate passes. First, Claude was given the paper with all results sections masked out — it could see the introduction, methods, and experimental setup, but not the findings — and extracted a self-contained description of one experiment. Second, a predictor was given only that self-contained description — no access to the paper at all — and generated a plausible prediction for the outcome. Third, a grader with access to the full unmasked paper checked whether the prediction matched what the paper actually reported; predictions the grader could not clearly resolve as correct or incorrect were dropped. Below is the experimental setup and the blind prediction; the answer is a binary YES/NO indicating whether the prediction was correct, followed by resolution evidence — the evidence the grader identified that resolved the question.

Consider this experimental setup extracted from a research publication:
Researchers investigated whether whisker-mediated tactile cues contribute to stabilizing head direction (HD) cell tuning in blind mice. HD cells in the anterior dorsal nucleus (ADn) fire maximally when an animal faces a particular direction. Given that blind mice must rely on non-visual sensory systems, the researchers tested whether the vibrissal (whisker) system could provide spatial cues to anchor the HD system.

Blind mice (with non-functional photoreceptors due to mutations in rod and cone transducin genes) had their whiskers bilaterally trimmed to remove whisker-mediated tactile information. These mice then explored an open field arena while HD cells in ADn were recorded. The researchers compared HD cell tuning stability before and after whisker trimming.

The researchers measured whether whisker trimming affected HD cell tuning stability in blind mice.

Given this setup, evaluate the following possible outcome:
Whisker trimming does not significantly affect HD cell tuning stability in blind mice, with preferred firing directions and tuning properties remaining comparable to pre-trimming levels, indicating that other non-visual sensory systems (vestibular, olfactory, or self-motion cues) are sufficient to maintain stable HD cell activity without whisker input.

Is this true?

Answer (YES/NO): YES